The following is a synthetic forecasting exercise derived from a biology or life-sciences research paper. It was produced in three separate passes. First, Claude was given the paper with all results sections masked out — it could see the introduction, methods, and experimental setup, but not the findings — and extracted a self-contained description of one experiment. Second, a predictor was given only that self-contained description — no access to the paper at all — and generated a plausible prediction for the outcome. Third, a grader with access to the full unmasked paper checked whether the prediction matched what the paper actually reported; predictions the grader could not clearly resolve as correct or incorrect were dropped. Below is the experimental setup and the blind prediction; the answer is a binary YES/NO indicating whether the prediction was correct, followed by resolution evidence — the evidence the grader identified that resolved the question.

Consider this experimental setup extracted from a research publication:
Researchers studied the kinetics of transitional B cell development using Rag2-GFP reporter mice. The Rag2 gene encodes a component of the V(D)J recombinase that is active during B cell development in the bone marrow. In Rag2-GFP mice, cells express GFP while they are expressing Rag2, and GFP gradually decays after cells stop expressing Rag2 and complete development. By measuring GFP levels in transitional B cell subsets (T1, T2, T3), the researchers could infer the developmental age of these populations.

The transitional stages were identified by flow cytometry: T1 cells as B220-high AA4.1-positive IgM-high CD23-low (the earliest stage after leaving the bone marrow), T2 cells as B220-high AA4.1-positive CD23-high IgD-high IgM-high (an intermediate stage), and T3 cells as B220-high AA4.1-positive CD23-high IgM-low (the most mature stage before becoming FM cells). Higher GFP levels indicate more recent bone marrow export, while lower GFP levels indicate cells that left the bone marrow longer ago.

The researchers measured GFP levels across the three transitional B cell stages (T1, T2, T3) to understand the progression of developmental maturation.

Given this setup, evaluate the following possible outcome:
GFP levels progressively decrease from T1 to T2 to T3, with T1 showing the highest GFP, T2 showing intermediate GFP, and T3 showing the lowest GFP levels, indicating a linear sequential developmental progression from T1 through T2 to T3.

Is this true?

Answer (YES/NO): NO